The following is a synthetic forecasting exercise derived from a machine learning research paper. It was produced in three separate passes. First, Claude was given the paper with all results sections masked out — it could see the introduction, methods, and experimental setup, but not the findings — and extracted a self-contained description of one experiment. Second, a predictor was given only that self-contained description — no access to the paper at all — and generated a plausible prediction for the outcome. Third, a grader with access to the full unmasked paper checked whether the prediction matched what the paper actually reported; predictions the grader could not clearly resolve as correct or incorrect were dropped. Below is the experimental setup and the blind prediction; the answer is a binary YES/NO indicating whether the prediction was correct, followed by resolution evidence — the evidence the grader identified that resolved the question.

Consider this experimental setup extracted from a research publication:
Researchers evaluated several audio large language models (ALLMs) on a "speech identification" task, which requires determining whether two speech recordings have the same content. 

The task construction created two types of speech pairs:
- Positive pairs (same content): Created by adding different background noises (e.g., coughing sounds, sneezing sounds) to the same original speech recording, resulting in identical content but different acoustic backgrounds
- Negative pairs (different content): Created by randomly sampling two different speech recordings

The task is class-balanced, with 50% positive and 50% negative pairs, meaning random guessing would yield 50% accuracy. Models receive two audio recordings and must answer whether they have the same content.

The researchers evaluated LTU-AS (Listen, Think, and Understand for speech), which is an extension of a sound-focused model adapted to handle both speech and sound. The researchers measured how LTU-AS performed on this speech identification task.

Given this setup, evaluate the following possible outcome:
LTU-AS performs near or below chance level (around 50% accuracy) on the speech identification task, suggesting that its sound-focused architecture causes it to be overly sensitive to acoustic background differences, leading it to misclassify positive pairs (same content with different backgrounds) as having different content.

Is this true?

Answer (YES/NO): YES